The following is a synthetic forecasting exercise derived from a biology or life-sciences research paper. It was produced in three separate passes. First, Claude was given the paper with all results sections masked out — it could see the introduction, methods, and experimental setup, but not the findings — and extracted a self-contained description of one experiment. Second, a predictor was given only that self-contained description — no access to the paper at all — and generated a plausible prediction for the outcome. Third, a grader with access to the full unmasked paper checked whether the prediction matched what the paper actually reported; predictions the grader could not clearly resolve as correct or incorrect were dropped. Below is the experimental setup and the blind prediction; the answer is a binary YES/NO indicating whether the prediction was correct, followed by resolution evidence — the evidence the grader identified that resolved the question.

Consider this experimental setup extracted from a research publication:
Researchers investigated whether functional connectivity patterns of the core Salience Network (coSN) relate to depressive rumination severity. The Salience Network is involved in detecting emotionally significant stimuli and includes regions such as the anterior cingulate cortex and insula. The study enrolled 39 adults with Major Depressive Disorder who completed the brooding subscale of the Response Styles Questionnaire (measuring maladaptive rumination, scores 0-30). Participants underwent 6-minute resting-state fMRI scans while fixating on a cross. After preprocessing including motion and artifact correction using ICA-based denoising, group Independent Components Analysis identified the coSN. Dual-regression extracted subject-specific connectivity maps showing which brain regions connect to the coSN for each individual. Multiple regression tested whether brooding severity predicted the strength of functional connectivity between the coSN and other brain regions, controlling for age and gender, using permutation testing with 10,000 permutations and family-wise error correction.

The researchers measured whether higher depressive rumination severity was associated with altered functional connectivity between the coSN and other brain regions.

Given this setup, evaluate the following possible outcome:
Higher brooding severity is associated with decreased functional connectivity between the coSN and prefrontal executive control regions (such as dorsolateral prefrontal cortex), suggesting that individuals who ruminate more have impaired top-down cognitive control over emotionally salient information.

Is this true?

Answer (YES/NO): NO